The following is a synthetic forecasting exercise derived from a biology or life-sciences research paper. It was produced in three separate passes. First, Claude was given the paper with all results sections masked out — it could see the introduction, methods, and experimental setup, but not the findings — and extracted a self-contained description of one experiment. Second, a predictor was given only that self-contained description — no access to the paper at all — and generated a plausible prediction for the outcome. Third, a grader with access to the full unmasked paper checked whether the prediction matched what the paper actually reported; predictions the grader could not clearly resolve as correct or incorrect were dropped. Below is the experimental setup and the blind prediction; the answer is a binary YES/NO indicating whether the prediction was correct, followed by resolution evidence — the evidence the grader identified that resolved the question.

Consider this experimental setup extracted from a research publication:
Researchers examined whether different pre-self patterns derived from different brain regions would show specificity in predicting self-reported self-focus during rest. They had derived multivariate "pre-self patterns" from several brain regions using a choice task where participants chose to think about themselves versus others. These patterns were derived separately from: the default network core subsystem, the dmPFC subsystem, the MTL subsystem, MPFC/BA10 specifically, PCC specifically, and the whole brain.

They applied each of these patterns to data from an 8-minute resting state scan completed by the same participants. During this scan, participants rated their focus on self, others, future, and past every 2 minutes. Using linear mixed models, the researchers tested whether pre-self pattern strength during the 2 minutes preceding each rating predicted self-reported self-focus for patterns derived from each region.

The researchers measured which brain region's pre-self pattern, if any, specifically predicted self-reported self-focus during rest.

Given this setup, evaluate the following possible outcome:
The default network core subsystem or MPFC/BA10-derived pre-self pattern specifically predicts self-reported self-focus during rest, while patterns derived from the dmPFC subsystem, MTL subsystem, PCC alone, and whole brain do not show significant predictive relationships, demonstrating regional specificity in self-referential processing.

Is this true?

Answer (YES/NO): NO